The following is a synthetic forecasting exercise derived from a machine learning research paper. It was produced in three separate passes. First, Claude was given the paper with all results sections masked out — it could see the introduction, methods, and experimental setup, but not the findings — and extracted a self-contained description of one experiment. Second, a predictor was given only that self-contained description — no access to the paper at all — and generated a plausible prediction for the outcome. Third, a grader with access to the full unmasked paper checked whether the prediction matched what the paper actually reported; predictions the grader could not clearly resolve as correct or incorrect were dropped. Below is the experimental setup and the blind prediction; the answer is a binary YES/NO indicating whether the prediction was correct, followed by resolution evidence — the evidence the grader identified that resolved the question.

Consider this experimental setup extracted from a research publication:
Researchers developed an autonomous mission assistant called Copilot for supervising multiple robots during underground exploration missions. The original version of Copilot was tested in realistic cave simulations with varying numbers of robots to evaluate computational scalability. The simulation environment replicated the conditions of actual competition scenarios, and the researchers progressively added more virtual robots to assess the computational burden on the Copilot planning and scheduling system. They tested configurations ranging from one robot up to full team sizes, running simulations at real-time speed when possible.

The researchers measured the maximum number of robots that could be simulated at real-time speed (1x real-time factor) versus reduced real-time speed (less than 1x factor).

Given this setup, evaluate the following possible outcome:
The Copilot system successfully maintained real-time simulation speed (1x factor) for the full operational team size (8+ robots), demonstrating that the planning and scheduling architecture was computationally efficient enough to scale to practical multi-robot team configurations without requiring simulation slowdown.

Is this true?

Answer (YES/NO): NO